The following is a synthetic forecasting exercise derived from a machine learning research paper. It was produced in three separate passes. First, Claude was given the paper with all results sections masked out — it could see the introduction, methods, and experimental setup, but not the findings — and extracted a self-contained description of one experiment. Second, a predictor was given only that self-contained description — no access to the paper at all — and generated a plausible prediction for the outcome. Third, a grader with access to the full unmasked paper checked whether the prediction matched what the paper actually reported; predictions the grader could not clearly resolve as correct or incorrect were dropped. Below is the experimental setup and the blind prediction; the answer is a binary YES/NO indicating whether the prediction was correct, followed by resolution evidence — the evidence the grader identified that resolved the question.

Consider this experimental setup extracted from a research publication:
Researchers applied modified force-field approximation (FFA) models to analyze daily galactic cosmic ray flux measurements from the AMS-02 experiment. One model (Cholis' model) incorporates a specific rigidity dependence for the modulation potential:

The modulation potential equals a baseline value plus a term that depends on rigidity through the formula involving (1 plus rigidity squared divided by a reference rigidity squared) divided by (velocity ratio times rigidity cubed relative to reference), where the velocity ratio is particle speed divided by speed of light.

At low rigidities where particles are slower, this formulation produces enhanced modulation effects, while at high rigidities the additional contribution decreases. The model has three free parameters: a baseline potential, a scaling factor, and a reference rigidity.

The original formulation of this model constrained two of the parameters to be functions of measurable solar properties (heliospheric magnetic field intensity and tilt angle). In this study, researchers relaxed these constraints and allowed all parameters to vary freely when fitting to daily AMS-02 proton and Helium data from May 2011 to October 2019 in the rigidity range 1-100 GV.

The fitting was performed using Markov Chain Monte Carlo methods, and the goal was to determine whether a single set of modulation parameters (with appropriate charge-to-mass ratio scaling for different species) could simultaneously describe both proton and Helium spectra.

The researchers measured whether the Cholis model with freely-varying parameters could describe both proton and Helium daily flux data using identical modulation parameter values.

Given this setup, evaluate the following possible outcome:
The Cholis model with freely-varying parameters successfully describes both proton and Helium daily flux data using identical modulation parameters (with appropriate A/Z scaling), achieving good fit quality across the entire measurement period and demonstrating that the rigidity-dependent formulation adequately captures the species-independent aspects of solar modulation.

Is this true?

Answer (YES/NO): NO